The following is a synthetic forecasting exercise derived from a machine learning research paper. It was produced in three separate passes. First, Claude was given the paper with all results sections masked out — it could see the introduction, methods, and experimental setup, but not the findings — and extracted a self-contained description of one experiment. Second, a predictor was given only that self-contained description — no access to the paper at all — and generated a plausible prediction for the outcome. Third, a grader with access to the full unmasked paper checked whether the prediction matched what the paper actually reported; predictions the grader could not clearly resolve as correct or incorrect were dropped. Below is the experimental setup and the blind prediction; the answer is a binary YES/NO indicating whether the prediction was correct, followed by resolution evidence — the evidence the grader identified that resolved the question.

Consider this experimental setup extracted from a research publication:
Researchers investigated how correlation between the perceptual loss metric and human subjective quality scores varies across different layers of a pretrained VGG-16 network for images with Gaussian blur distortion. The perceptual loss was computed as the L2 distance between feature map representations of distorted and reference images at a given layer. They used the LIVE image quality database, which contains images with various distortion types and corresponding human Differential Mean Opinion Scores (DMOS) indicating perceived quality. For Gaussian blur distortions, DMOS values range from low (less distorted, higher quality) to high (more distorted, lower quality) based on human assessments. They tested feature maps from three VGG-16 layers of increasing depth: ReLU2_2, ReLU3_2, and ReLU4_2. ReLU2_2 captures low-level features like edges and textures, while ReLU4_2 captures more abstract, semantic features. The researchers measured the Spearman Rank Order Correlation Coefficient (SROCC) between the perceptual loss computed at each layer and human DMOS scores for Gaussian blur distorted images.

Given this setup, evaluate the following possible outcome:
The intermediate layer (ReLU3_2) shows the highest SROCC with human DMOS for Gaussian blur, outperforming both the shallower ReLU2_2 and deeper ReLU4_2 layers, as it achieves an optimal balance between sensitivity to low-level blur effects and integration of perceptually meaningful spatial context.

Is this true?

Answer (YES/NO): NO